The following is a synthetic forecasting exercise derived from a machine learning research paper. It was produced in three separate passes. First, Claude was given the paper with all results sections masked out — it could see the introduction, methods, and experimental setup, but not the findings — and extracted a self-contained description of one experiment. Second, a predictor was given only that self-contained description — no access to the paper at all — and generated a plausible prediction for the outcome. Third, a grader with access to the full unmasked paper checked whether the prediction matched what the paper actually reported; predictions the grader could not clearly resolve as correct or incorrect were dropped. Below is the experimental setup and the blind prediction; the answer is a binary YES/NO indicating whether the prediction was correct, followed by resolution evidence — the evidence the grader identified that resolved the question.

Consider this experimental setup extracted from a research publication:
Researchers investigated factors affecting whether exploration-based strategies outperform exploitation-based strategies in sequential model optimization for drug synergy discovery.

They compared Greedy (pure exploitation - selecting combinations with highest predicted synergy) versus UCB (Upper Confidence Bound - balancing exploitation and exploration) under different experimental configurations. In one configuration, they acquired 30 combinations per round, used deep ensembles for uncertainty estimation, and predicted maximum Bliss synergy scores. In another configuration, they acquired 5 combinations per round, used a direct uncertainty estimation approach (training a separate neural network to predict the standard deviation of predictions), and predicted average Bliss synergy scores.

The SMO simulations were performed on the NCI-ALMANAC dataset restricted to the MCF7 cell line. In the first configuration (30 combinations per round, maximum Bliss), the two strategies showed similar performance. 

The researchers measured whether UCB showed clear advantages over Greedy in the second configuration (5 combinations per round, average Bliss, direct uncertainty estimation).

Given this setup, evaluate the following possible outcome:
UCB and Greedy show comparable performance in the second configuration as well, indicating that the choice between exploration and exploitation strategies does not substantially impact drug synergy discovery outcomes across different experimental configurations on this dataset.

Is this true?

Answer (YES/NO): NO